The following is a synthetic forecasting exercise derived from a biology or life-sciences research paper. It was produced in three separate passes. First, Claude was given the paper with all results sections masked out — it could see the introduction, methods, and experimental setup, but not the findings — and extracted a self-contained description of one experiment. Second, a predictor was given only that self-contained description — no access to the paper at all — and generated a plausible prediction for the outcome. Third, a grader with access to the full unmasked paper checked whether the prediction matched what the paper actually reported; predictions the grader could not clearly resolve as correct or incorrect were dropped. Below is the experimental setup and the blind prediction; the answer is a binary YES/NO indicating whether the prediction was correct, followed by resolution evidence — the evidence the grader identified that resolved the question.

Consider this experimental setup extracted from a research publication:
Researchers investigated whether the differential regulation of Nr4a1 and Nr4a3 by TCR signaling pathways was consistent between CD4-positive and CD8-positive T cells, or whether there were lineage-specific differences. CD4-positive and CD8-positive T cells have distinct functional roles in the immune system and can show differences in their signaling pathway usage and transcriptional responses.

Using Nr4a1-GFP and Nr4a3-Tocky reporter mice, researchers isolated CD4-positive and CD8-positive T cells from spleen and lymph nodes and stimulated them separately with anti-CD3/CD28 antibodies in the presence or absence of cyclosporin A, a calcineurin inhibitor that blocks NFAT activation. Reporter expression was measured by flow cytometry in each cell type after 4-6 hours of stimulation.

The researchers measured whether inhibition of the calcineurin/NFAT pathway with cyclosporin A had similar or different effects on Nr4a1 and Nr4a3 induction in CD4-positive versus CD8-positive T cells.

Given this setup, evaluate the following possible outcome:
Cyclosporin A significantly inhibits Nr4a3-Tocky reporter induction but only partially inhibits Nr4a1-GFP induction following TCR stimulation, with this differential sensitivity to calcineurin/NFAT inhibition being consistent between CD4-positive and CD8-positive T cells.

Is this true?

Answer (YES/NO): NO